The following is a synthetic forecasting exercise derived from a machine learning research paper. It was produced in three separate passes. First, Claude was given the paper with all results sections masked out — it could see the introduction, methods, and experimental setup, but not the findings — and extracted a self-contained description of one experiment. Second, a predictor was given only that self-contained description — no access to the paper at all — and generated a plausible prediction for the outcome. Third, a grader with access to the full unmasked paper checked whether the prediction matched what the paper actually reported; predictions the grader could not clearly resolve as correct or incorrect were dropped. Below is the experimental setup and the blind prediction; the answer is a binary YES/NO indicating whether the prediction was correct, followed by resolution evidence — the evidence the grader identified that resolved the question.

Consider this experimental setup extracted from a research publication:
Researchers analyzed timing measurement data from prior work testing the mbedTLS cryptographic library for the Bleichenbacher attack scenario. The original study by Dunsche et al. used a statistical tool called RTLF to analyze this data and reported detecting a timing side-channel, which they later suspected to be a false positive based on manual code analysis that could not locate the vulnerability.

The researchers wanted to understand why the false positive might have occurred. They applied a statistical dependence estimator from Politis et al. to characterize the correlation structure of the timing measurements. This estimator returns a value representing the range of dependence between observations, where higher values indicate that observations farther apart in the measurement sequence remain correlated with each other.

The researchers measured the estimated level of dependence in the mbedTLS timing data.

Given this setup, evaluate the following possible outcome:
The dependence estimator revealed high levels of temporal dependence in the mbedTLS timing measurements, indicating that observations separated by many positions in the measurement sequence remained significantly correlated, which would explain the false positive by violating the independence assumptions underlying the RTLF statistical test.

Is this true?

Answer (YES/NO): YES